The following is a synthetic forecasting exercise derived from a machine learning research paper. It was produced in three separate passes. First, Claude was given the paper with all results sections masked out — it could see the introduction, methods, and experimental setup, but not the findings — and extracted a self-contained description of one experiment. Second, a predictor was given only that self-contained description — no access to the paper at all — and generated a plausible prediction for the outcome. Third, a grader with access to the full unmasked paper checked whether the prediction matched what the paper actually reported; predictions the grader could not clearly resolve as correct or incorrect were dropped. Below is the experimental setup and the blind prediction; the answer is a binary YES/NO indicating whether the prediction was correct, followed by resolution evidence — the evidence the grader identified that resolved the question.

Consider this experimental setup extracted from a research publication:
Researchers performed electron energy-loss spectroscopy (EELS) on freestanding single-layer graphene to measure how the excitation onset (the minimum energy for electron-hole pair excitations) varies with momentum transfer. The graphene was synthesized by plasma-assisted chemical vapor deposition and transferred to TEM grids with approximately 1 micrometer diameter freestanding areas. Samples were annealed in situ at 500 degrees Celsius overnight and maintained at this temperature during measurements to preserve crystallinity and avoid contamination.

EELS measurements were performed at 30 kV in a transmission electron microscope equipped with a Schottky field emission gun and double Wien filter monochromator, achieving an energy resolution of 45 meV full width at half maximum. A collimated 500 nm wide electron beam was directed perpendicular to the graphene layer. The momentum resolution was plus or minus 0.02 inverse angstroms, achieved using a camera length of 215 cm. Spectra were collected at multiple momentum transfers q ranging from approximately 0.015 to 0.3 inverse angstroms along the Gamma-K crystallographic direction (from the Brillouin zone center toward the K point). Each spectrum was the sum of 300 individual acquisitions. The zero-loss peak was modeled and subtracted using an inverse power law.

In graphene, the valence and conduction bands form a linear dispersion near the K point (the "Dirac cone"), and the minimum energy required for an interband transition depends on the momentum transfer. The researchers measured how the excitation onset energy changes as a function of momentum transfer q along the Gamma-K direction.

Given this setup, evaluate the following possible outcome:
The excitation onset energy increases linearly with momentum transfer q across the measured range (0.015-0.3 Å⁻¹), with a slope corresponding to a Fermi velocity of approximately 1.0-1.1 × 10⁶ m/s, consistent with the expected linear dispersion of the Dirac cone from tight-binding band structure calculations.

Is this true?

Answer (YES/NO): NO